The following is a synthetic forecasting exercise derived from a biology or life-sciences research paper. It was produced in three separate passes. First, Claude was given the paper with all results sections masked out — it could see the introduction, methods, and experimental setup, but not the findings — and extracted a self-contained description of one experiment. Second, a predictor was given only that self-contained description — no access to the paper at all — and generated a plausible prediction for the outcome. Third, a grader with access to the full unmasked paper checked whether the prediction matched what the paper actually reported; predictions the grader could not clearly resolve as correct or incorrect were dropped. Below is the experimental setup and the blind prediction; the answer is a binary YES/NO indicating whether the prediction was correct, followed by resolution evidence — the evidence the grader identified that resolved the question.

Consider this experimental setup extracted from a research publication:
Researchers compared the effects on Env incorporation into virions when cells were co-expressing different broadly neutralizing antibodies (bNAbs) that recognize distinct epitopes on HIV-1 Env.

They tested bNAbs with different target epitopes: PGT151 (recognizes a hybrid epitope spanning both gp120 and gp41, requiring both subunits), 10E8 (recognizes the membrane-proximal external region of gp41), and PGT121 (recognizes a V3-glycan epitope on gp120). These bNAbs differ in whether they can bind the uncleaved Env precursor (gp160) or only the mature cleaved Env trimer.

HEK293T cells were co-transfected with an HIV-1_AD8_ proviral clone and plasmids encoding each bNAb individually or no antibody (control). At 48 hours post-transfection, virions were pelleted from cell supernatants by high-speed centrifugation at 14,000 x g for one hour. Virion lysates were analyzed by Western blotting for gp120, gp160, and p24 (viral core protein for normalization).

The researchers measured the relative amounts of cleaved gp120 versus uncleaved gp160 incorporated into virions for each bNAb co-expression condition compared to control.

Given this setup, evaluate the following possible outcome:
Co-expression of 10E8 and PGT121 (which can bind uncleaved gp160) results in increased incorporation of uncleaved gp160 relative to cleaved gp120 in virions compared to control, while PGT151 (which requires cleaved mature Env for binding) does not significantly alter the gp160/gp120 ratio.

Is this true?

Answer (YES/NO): YES